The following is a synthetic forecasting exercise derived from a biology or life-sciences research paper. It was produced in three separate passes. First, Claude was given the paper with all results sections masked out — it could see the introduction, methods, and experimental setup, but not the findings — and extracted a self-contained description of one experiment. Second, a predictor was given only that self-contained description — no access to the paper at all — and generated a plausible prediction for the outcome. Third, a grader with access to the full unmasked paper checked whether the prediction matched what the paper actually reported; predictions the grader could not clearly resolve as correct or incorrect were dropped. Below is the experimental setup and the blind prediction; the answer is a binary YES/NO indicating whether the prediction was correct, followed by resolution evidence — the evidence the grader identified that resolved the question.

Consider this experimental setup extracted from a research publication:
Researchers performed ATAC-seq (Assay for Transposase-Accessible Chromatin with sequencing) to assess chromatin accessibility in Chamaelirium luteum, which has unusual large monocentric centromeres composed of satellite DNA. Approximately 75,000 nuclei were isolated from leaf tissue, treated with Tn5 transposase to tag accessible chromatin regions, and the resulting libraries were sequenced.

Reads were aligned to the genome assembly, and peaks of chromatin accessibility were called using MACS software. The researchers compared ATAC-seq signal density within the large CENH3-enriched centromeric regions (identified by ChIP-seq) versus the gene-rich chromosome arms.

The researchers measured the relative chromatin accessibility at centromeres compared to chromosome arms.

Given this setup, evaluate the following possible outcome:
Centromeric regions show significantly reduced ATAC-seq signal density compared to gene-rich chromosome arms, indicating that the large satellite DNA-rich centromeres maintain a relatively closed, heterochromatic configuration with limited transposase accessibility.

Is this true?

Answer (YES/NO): YES